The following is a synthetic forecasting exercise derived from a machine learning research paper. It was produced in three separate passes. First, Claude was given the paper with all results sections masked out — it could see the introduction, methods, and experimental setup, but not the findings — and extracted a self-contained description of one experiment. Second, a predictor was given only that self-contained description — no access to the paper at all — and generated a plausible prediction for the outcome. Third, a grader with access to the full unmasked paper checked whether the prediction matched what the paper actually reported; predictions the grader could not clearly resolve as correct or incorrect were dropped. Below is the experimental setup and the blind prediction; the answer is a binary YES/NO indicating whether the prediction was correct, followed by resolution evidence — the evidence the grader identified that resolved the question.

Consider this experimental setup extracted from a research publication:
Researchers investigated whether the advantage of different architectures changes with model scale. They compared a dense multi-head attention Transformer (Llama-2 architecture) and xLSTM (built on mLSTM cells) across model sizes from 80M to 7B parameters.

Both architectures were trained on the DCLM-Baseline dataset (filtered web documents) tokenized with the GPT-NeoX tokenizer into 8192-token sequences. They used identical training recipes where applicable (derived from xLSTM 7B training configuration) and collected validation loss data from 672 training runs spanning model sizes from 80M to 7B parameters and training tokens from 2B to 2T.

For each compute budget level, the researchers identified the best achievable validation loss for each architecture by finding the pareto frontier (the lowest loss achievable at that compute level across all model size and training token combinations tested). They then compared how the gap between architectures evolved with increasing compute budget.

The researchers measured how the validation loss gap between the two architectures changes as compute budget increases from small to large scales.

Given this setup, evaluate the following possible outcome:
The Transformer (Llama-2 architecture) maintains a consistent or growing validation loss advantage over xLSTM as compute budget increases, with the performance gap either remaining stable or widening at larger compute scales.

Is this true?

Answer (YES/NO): NO